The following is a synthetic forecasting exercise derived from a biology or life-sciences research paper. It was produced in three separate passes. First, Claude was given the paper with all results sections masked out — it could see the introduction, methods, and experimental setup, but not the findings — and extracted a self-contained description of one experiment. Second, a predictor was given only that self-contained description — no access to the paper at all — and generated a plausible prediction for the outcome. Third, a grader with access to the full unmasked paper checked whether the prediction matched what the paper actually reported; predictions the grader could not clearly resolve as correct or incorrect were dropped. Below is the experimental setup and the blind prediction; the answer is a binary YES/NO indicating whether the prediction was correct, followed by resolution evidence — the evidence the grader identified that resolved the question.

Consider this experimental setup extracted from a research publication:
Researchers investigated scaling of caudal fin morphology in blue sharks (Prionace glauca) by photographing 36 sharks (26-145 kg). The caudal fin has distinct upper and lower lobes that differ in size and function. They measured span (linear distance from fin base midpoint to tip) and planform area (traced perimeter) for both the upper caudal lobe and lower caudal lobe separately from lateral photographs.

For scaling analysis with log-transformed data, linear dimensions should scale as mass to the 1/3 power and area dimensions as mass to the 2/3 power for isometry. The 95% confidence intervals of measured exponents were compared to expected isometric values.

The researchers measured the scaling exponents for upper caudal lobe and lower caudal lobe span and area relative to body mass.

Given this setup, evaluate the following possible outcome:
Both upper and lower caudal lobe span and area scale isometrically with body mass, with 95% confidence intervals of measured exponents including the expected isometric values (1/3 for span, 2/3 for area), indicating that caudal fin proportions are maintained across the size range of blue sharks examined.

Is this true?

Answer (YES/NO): NO